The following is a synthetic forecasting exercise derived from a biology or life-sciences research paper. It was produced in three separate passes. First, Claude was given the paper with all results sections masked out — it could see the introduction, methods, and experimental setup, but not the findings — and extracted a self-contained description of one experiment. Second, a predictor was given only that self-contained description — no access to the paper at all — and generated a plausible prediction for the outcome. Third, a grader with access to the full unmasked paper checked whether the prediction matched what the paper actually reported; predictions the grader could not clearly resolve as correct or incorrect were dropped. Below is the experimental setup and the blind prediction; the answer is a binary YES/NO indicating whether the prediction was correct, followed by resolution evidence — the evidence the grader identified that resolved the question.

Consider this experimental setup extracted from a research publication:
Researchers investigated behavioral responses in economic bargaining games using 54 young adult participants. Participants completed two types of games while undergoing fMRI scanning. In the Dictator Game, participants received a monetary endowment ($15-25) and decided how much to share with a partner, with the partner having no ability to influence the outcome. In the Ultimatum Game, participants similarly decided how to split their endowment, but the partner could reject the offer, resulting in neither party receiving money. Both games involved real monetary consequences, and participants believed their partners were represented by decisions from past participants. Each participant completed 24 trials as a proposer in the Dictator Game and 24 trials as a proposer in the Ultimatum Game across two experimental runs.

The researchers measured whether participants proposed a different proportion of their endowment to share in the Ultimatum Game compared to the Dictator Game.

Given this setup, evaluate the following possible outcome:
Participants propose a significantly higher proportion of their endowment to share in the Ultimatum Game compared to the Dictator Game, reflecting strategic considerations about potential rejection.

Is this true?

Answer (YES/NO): YES